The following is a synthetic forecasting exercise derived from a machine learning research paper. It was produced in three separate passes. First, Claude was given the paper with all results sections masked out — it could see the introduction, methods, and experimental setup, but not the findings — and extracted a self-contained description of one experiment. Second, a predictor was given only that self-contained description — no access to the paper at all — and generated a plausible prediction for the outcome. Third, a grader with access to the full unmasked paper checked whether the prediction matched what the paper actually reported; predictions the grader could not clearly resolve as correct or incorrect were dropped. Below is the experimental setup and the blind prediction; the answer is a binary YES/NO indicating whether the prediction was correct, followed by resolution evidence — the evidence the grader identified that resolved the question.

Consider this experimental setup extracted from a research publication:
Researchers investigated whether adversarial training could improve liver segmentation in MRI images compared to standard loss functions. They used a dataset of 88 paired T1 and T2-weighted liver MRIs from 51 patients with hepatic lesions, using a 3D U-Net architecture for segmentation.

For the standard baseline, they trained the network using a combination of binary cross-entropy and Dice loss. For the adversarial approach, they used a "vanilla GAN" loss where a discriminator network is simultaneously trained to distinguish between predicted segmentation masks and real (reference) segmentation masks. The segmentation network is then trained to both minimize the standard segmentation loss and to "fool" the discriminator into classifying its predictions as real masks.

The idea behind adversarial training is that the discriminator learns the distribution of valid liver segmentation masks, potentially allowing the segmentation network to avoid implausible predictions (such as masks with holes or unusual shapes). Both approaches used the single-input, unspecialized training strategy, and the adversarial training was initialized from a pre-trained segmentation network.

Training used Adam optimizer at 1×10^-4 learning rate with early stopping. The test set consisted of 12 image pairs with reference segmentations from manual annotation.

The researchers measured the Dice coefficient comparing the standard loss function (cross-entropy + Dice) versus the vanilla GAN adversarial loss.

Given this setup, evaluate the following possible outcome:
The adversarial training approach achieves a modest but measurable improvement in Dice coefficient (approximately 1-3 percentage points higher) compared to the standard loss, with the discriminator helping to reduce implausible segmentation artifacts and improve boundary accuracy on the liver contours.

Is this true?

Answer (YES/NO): NO